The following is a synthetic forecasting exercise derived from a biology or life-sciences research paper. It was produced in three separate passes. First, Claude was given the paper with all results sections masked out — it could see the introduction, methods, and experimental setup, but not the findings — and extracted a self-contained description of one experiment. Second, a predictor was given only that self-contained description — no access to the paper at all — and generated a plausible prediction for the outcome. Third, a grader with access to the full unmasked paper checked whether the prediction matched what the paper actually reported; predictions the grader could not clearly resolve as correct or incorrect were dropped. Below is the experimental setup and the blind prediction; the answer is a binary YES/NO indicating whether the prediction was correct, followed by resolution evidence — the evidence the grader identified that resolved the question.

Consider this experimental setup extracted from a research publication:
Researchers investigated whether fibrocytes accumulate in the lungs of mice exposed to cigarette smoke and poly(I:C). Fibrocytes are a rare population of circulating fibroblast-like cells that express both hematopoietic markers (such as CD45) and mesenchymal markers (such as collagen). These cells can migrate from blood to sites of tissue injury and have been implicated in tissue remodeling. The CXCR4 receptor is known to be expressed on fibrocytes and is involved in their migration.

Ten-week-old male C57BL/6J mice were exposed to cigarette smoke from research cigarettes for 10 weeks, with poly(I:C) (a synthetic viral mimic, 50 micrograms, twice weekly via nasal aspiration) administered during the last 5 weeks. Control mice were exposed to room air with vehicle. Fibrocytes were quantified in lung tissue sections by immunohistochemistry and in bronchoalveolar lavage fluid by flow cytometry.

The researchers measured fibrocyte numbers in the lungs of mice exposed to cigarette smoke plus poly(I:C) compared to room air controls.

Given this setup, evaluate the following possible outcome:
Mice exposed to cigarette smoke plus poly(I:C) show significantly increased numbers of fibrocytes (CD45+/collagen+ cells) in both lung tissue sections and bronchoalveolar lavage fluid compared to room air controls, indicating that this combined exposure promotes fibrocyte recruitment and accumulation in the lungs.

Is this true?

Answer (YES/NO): NO